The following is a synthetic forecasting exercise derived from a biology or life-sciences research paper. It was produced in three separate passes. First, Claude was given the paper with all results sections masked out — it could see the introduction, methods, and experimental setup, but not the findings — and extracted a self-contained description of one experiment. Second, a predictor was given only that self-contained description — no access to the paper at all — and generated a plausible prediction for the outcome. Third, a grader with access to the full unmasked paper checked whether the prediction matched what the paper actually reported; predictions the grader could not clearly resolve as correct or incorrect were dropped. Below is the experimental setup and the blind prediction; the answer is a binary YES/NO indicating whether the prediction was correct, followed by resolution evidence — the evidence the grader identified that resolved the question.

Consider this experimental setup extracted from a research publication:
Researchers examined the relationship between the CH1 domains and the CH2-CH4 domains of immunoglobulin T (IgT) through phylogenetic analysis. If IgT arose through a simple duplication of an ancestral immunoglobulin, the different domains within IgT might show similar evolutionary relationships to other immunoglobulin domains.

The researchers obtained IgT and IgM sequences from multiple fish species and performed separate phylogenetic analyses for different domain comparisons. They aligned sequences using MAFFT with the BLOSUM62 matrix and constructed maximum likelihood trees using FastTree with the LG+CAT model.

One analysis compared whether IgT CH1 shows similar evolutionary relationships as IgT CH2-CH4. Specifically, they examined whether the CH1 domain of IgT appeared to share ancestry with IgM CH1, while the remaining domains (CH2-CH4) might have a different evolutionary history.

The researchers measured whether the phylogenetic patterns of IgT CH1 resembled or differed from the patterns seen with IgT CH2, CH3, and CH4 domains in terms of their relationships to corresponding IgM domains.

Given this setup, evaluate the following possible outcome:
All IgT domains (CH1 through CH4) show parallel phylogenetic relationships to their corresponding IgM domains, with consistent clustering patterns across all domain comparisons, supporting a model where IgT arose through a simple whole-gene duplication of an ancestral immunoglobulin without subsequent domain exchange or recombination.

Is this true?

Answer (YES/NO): NO